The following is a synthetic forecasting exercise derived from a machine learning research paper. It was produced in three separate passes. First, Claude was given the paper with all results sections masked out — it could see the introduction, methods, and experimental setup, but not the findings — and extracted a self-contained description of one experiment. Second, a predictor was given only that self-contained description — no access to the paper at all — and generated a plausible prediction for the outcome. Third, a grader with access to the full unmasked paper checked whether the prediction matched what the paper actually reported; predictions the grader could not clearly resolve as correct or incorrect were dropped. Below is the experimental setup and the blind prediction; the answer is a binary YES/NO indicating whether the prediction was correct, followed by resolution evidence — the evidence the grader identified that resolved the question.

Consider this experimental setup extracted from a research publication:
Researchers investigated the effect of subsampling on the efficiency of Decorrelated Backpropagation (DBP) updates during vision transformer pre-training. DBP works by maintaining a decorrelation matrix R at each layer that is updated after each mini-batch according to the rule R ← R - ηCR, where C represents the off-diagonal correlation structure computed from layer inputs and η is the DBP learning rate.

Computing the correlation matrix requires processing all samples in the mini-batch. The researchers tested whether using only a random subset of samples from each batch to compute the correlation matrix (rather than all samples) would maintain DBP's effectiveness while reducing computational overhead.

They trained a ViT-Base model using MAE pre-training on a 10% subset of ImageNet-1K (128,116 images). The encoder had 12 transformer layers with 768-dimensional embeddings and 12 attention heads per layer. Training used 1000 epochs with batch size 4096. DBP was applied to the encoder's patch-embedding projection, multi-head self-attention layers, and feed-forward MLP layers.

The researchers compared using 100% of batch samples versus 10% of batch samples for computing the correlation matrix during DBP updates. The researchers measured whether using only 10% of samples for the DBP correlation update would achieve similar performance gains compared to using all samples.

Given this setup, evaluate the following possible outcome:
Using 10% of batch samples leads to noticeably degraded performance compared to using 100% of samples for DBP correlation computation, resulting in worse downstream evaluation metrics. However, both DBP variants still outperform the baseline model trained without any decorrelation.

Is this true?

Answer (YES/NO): NO